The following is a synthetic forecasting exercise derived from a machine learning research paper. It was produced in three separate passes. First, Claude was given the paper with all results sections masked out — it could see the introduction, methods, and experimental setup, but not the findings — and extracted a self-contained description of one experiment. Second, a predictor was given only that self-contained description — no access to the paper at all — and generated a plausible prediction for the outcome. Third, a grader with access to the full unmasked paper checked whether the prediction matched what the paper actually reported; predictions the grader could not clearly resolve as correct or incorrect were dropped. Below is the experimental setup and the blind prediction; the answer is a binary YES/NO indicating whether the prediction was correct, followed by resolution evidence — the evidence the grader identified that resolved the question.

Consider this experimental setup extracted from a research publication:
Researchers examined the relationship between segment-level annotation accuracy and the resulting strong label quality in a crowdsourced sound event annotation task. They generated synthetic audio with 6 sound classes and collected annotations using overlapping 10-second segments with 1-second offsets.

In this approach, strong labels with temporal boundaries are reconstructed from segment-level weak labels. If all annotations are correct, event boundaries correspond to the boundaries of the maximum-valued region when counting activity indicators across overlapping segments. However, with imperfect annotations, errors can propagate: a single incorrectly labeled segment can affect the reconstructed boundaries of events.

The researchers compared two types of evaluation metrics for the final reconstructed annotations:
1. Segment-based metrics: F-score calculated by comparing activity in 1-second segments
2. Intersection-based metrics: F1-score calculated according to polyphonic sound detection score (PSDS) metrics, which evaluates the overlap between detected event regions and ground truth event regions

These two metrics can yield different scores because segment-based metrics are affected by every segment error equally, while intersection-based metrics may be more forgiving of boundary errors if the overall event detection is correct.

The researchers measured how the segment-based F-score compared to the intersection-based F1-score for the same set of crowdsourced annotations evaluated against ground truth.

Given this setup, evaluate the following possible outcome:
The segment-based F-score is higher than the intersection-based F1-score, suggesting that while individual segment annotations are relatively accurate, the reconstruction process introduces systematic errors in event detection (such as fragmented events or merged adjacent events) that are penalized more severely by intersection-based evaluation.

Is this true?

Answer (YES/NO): NO